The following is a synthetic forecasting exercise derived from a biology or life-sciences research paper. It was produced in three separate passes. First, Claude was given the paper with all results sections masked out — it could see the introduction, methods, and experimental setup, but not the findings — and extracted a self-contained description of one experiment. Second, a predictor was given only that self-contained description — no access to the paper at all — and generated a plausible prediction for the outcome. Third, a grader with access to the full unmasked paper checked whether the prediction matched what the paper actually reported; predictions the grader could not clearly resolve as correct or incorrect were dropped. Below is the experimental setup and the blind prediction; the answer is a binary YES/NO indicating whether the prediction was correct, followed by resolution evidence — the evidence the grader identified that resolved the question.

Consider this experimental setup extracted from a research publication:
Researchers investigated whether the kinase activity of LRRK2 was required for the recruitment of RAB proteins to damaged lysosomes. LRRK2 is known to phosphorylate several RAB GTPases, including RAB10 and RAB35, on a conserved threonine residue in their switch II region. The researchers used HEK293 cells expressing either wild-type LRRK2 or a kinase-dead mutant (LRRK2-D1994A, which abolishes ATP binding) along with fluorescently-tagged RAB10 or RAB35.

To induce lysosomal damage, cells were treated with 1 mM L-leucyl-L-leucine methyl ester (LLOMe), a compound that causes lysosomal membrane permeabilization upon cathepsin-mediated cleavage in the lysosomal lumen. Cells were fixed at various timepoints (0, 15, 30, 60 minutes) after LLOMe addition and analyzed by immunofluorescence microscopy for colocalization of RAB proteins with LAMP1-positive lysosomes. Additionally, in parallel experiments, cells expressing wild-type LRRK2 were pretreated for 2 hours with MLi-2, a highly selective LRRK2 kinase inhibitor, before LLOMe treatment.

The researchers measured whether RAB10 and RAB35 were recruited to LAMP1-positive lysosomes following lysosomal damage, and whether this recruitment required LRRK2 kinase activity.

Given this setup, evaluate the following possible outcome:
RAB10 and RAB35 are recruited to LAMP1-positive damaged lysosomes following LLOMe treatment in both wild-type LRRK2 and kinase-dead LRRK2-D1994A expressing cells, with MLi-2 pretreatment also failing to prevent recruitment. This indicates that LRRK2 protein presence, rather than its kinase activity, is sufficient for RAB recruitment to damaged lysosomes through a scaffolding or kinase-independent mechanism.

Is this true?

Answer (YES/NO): NO